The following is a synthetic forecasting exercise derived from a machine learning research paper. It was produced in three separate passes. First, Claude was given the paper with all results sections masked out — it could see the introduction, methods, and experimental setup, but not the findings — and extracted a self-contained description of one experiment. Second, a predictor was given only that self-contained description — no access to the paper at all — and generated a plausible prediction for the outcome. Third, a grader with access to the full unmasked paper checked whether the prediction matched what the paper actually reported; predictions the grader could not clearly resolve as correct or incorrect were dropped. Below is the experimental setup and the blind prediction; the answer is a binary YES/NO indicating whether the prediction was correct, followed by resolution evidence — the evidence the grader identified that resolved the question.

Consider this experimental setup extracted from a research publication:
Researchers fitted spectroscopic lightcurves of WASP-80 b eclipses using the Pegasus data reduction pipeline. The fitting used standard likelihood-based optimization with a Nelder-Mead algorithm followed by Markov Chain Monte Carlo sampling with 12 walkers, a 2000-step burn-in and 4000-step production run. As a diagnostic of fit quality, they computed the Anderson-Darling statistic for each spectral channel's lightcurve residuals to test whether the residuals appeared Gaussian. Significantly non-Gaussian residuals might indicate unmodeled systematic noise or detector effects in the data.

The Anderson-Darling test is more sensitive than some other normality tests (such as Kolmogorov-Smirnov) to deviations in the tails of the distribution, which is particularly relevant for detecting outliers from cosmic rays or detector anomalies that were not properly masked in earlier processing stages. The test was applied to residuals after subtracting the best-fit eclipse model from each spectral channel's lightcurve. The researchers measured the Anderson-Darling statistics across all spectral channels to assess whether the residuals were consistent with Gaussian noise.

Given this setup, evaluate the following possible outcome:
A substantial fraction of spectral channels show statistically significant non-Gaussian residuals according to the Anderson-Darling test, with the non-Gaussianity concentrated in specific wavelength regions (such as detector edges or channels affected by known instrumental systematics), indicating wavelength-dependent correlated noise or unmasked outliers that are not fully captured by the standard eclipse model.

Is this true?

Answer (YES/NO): NO